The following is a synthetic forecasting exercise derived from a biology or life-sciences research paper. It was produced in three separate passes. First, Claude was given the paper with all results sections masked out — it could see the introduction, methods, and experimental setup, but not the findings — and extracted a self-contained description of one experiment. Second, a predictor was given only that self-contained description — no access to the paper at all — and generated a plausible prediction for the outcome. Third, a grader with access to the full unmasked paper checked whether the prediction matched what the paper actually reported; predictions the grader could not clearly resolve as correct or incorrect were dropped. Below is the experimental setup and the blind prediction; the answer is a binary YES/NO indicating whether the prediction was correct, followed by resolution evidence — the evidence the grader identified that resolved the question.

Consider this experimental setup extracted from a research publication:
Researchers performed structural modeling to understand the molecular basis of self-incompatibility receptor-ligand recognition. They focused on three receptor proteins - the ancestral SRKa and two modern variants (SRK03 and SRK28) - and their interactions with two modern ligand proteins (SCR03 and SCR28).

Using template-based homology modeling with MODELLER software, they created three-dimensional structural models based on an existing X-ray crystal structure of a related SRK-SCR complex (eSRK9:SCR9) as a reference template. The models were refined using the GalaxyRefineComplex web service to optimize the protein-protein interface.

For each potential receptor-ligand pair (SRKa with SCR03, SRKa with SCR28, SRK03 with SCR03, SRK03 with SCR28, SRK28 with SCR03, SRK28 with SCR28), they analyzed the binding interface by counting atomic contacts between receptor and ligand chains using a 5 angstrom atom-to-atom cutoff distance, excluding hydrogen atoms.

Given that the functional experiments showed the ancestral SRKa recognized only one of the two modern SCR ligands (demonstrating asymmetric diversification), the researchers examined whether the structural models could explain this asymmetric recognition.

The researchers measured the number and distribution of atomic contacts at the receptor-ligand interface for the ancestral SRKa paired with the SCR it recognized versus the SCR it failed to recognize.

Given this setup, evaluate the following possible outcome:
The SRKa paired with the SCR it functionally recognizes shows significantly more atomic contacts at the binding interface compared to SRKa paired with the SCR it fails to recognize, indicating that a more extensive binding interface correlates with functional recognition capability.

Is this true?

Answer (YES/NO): NO